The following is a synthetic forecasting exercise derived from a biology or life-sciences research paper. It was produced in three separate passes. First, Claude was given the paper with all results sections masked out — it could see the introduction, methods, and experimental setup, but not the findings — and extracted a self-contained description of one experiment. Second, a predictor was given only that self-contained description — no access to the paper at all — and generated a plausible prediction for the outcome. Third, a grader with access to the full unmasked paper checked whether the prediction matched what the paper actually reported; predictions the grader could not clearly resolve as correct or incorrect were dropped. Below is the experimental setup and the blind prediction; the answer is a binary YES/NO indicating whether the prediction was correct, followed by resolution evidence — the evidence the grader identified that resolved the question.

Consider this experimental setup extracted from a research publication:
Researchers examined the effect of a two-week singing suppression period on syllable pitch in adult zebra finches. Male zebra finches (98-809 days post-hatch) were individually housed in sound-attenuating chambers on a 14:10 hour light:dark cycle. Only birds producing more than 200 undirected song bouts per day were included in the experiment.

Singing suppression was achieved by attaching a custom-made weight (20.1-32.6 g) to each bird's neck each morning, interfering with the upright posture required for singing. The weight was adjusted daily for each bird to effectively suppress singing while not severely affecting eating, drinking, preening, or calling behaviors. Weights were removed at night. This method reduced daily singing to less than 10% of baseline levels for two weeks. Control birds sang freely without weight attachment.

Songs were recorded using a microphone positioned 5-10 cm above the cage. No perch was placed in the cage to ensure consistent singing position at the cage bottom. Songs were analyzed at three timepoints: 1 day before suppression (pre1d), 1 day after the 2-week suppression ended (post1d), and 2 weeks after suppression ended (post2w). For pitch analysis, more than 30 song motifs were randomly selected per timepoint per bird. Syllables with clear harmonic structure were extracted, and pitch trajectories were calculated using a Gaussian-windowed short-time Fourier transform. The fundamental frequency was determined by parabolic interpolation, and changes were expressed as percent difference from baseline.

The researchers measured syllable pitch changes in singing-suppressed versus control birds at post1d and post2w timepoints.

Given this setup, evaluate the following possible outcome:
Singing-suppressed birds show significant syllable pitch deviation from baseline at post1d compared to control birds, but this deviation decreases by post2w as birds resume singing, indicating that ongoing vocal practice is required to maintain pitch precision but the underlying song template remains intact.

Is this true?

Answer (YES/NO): YES